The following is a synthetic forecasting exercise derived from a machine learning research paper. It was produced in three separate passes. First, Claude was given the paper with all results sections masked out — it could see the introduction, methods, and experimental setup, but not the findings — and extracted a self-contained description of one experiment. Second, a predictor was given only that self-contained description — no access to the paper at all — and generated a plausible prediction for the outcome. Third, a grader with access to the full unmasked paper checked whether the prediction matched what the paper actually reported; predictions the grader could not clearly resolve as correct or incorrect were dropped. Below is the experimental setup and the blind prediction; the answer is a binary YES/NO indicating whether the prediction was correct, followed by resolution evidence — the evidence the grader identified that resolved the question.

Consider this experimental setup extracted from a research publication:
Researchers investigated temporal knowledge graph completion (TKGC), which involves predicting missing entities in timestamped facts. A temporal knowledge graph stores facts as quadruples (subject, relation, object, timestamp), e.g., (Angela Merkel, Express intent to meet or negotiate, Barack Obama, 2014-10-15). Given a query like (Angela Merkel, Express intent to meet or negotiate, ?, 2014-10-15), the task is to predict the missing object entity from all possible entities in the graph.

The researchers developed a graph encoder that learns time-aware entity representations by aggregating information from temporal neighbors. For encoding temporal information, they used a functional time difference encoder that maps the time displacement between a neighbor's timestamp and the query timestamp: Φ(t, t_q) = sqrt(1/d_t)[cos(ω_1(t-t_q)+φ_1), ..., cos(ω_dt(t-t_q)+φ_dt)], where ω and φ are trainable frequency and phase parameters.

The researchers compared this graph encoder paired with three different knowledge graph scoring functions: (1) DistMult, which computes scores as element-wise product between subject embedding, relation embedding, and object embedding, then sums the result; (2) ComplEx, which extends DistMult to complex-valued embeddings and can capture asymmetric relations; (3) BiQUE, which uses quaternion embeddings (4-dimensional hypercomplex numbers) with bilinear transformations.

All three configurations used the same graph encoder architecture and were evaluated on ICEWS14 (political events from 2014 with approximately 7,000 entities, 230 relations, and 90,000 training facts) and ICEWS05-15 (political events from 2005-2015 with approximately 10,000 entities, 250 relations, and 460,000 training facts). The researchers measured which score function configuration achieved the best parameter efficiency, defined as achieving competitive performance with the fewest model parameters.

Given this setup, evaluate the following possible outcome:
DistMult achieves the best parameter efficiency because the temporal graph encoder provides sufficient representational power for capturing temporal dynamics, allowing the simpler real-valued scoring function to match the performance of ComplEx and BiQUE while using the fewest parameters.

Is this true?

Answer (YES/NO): YES